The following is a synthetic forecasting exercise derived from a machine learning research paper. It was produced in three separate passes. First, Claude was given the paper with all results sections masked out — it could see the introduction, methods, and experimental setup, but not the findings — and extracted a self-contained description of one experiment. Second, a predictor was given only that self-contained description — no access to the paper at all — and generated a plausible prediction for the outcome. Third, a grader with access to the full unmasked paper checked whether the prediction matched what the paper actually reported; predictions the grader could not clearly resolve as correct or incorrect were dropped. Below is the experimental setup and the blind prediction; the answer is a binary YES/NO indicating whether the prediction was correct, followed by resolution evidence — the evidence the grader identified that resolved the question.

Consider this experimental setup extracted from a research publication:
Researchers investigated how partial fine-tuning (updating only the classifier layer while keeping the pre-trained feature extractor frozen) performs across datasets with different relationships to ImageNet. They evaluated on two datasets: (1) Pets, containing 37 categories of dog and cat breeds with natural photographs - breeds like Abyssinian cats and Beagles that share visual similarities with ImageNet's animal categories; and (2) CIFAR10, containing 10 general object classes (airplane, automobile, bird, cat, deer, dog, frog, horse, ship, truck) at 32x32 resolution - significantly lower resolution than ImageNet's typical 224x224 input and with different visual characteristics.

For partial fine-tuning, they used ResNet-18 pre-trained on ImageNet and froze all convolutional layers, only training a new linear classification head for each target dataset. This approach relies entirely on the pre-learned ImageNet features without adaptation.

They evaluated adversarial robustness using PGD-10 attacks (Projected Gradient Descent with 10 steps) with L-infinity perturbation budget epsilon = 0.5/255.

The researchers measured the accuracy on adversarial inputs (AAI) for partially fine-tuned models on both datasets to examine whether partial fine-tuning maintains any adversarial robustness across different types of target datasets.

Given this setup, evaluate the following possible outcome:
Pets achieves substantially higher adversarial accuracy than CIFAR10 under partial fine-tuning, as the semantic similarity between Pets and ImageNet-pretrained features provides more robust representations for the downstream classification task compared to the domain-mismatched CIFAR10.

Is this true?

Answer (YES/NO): NO